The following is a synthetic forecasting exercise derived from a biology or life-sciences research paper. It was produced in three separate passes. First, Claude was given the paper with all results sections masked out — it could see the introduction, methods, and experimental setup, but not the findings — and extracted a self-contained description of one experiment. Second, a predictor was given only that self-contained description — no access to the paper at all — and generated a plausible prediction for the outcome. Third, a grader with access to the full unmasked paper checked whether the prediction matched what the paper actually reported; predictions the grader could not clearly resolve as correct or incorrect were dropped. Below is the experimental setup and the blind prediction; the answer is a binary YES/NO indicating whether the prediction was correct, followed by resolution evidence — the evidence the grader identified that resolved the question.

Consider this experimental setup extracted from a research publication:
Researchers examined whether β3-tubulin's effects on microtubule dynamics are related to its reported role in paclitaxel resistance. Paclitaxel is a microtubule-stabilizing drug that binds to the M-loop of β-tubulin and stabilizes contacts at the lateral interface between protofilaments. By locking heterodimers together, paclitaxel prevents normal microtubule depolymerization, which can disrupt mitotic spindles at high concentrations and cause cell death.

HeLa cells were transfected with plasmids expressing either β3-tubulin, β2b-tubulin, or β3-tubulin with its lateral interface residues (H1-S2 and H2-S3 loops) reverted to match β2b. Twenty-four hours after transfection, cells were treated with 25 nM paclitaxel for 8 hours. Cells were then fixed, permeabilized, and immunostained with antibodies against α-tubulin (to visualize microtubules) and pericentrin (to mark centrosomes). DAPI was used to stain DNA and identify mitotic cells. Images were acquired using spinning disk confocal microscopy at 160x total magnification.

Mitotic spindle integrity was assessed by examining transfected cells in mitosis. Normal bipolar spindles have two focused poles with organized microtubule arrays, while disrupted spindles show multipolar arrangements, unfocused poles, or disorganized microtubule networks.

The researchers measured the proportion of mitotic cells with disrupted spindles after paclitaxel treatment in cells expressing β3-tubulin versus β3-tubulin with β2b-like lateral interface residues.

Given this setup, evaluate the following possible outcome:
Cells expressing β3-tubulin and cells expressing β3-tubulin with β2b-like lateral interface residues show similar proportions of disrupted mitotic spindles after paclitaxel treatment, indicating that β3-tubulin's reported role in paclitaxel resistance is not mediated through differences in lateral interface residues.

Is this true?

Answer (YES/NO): NO